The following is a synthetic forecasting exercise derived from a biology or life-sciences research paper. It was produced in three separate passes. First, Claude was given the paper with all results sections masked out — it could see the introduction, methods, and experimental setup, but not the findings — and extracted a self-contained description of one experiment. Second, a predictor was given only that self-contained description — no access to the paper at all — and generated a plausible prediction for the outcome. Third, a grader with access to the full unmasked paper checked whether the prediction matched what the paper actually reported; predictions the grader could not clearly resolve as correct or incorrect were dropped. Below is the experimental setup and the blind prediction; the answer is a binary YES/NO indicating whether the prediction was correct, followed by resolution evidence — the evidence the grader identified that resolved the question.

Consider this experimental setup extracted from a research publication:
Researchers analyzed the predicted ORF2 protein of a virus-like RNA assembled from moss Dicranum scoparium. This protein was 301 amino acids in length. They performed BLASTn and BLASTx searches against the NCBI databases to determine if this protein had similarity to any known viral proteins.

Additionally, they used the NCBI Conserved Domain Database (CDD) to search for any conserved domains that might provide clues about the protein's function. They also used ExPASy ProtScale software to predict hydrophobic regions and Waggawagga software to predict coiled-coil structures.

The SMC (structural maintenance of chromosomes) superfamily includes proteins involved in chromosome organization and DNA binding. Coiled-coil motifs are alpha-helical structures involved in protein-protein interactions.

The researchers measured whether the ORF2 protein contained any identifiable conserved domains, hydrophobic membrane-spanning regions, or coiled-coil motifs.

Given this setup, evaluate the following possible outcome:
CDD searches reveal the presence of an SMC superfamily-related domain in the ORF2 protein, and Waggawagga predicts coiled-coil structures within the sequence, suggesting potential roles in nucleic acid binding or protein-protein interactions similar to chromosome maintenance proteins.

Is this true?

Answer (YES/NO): YES